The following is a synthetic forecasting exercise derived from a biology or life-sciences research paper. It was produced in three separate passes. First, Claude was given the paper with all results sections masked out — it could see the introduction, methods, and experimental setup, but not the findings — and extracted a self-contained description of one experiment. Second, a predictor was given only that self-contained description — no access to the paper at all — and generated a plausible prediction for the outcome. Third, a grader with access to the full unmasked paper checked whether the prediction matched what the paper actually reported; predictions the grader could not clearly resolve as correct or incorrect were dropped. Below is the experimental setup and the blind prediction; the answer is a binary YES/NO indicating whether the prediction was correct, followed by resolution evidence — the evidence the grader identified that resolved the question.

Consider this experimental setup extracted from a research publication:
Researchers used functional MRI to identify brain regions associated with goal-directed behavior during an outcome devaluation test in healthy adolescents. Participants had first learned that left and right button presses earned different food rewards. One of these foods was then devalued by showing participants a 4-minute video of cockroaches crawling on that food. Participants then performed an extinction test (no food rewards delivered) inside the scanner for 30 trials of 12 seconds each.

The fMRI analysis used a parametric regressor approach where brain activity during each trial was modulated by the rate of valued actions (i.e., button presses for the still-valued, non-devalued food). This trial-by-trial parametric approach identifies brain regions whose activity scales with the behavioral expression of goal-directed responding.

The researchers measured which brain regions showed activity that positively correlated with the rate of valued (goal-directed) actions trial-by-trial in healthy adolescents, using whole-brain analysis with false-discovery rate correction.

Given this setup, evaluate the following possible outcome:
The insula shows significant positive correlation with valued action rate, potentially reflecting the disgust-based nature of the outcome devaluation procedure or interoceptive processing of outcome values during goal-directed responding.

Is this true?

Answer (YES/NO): NO